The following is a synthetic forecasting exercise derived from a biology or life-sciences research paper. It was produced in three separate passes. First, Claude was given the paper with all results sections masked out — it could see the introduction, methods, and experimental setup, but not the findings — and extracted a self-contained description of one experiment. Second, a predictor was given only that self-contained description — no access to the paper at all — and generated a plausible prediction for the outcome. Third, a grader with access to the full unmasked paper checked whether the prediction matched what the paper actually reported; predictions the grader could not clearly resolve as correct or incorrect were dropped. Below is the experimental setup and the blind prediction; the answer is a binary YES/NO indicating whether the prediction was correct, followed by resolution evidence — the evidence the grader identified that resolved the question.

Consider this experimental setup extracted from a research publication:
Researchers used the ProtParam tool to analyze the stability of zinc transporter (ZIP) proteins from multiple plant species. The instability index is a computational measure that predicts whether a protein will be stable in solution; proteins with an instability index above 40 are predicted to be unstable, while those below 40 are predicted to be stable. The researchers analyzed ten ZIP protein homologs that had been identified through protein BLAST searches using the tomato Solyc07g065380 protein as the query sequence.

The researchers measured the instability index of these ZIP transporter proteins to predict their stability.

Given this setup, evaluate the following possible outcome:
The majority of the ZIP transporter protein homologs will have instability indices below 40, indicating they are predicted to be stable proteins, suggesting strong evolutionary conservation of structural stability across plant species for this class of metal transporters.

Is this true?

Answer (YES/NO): YES